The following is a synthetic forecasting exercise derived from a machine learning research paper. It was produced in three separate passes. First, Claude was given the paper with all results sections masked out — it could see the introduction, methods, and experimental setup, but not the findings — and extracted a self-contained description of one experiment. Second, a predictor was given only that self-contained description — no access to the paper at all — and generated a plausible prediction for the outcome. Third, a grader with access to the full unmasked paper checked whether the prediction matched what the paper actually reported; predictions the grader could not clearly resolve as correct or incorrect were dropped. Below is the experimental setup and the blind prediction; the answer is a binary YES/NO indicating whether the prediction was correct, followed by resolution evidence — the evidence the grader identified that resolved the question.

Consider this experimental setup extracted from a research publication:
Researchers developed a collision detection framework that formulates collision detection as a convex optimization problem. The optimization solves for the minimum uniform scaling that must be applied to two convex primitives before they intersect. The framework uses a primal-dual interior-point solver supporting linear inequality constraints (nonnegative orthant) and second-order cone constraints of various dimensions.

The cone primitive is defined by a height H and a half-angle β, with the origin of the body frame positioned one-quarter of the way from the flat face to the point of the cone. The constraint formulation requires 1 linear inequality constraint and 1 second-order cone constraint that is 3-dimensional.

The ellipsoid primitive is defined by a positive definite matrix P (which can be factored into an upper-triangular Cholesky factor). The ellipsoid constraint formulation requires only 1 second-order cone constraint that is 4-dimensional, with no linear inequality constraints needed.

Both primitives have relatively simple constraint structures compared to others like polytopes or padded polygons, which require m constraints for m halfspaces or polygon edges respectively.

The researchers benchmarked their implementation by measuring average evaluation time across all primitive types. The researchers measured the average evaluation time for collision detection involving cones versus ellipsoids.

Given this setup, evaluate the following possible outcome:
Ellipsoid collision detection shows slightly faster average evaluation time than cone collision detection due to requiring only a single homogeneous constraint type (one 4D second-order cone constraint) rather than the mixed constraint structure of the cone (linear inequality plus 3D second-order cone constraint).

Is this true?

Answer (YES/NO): NO